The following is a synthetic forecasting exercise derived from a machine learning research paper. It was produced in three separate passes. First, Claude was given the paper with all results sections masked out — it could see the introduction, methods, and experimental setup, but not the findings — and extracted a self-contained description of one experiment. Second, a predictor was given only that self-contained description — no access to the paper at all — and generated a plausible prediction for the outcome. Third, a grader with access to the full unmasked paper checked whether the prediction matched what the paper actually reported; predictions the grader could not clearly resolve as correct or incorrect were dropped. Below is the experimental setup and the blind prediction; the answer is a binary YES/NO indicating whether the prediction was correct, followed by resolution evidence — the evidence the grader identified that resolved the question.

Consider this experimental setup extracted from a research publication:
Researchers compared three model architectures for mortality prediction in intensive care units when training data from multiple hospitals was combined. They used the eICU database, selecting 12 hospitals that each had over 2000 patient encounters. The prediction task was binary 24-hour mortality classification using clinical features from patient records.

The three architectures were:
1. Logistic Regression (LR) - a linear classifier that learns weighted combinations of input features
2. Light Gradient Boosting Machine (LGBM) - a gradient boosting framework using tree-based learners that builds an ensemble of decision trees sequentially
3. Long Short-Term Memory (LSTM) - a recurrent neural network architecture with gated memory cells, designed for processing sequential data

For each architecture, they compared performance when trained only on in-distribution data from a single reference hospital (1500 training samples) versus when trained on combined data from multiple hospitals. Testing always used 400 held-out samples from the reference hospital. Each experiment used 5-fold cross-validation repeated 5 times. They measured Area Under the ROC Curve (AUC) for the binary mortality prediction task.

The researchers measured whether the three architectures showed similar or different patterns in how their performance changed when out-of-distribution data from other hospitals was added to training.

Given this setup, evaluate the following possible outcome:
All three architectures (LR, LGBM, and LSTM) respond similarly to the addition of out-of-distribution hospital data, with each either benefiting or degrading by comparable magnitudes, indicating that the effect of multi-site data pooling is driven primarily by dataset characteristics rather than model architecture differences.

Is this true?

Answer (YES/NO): YES